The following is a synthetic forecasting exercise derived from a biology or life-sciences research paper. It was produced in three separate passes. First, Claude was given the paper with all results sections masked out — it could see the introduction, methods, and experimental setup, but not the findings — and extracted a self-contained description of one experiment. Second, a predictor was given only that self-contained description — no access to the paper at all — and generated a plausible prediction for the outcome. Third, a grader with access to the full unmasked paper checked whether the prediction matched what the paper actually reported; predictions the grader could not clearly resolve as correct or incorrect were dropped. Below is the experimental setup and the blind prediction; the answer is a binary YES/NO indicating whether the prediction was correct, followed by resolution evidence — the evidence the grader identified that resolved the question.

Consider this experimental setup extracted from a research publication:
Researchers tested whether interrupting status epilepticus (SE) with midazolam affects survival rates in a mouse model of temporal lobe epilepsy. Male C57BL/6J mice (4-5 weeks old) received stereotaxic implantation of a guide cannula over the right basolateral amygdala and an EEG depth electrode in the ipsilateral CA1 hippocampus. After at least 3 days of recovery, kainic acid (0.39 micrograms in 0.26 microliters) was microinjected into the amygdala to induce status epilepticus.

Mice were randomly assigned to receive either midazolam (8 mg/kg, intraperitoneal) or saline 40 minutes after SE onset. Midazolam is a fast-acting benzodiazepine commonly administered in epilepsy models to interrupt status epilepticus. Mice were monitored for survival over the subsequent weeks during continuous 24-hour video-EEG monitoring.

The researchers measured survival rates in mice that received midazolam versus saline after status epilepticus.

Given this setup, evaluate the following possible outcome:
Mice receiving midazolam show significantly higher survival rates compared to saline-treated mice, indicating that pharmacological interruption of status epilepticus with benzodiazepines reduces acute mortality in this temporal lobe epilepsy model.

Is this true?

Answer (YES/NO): NO